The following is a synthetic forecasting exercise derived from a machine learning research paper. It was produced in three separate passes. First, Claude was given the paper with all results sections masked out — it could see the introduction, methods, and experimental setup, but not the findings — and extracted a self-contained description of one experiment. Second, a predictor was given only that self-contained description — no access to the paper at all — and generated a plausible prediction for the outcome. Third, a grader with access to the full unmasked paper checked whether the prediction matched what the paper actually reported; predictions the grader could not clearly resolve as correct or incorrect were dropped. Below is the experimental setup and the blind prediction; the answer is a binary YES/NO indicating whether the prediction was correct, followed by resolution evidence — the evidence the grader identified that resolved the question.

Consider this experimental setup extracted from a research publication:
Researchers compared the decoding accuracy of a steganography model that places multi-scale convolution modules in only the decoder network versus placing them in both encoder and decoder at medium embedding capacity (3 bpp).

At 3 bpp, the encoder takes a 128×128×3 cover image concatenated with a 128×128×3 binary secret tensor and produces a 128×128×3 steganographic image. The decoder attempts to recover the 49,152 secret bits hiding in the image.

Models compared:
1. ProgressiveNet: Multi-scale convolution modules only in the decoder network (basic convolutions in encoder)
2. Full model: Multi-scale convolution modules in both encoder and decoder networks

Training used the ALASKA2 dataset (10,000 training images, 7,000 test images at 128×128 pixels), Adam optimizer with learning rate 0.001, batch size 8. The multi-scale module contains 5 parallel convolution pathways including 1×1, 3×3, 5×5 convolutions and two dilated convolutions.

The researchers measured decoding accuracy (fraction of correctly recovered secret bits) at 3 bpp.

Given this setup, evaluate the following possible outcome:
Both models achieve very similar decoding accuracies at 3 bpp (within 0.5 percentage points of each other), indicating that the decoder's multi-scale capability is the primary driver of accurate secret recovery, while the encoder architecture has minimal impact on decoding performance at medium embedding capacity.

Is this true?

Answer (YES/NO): NO